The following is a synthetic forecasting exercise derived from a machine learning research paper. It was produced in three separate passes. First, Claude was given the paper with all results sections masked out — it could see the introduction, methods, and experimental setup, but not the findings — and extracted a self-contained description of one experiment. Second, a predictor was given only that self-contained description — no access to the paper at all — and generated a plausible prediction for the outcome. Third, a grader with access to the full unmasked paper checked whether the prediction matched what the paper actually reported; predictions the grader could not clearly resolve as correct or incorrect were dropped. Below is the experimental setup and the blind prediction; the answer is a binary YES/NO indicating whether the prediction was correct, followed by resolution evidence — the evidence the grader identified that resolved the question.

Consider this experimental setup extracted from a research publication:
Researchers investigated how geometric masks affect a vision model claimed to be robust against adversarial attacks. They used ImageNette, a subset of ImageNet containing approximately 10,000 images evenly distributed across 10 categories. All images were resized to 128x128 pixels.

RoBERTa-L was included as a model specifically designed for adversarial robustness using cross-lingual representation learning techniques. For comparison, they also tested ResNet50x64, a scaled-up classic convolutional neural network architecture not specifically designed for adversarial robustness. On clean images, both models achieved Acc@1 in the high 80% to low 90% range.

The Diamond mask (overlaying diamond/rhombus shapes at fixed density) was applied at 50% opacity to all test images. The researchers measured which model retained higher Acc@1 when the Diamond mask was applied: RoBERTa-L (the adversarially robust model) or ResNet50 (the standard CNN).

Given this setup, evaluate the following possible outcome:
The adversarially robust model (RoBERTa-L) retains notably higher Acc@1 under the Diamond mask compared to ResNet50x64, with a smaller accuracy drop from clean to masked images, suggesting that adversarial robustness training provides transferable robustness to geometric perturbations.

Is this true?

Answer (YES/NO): YES